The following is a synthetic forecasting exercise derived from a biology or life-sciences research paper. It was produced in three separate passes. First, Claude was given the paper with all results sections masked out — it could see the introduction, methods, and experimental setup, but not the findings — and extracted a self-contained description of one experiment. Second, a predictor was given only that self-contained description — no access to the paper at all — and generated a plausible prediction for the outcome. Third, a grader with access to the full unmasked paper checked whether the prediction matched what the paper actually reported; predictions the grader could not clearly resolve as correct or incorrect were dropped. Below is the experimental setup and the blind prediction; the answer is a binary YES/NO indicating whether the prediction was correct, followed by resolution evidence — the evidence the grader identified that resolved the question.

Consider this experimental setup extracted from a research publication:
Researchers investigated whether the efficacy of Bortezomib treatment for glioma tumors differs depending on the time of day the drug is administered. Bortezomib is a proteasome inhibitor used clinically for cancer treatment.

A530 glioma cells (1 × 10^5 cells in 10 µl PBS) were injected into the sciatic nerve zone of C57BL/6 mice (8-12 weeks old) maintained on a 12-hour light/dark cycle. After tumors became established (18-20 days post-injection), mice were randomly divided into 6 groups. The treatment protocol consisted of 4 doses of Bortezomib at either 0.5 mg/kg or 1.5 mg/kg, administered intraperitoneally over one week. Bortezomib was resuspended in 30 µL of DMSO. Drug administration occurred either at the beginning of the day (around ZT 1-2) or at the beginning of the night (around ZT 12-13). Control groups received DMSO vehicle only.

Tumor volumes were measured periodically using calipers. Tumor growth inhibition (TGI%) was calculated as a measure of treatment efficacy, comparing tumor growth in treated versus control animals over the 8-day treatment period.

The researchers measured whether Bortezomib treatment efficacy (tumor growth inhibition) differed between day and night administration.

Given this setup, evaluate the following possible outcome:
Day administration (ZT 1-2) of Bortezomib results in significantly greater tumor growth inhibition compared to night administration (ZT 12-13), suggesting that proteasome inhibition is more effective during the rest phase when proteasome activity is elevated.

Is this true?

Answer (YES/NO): NO